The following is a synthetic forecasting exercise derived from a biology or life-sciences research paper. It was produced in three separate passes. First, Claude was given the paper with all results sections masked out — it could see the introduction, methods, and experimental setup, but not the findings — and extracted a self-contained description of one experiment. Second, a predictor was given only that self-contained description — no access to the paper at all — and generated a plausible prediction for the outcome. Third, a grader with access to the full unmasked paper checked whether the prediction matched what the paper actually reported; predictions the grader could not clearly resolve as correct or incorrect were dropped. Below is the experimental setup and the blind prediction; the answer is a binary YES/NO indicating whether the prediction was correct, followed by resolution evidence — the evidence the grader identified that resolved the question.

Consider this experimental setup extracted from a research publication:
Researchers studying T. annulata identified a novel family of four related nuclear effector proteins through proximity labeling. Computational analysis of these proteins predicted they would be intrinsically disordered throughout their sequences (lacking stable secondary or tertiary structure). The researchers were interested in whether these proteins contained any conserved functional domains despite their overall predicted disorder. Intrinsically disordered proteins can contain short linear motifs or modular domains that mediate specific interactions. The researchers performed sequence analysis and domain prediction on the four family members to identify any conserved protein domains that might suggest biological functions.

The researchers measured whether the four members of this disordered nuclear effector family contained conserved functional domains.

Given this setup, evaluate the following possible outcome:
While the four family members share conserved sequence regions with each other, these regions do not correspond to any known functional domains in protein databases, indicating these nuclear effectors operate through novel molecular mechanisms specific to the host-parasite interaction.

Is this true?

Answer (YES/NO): NO